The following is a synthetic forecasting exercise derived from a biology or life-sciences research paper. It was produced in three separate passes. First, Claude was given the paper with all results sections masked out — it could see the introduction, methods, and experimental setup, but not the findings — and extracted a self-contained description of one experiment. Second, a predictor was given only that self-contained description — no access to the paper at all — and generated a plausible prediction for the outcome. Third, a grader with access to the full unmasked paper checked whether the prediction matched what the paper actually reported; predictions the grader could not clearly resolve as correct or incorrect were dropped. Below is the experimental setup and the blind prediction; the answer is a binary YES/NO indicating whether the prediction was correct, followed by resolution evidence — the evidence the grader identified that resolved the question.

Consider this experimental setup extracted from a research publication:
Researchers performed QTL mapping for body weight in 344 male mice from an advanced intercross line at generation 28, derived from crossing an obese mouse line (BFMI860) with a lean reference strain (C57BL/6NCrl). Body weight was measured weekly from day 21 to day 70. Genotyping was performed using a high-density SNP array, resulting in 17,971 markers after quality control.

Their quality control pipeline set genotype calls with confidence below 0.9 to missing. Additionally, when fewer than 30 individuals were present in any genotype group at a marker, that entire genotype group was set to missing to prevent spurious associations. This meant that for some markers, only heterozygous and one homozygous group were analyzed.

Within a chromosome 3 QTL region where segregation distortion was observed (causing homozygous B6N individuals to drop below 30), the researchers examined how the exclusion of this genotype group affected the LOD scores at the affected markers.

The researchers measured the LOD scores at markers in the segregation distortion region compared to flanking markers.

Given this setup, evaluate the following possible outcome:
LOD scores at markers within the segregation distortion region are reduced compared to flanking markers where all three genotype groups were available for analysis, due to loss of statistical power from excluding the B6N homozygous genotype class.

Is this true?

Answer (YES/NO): YES